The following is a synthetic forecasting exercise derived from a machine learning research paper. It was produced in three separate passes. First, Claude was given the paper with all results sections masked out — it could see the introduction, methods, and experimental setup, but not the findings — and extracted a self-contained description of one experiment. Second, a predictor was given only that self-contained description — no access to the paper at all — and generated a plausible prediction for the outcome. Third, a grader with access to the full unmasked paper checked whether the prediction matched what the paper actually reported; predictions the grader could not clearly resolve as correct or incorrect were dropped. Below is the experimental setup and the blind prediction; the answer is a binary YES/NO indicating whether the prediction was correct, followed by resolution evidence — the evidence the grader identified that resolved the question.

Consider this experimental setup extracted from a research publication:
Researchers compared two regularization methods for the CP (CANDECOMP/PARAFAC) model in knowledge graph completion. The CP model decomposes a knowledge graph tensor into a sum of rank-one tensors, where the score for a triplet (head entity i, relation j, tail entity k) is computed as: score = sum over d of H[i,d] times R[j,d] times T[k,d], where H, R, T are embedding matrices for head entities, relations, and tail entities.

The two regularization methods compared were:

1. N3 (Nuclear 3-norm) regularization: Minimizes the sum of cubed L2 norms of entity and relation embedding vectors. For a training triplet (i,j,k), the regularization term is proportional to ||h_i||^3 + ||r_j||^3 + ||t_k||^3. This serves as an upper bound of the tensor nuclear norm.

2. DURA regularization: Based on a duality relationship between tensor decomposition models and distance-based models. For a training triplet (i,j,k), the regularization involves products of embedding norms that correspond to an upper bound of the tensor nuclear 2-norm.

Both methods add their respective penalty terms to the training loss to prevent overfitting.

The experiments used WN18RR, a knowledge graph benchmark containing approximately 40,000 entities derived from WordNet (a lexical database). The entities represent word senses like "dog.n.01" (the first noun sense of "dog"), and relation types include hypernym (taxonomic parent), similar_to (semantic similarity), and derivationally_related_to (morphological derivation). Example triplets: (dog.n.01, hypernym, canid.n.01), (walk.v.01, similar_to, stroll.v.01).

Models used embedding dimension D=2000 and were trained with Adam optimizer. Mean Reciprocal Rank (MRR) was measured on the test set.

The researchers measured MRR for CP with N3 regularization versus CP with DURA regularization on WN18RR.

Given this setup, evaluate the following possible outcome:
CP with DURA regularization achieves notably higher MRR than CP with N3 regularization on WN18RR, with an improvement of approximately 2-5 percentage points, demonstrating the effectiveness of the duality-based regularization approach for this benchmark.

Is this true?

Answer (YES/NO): NO